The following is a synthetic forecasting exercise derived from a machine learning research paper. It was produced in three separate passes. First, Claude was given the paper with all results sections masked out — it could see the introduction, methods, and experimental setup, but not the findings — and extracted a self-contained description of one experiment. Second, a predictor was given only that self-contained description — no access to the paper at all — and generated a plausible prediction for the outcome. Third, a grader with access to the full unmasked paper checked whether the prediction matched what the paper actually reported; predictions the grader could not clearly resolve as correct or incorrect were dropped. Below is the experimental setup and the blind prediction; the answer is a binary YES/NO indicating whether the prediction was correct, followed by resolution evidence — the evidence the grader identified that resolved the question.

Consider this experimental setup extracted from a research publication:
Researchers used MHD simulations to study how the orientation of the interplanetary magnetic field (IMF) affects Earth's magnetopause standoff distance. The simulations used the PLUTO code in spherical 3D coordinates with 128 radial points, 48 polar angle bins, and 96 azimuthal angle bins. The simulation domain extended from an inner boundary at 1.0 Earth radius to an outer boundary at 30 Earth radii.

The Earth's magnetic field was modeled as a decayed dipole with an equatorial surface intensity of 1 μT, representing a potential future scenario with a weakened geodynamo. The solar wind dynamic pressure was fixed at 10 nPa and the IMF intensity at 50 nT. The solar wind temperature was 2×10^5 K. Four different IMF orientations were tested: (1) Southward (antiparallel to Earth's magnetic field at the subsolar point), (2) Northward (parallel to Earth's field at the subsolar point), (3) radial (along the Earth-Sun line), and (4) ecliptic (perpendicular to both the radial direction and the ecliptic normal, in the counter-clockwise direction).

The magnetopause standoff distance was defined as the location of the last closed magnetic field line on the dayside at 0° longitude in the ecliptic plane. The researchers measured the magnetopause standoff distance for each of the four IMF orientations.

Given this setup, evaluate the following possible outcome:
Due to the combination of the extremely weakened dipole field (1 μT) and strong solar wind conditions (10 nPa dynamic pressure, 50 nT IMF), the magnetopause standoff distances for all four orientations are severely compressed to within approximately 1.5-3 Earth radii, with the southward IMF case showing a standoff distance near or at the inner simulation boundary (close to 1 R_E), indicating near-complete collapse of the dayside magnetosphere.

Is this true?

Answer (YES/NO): NO